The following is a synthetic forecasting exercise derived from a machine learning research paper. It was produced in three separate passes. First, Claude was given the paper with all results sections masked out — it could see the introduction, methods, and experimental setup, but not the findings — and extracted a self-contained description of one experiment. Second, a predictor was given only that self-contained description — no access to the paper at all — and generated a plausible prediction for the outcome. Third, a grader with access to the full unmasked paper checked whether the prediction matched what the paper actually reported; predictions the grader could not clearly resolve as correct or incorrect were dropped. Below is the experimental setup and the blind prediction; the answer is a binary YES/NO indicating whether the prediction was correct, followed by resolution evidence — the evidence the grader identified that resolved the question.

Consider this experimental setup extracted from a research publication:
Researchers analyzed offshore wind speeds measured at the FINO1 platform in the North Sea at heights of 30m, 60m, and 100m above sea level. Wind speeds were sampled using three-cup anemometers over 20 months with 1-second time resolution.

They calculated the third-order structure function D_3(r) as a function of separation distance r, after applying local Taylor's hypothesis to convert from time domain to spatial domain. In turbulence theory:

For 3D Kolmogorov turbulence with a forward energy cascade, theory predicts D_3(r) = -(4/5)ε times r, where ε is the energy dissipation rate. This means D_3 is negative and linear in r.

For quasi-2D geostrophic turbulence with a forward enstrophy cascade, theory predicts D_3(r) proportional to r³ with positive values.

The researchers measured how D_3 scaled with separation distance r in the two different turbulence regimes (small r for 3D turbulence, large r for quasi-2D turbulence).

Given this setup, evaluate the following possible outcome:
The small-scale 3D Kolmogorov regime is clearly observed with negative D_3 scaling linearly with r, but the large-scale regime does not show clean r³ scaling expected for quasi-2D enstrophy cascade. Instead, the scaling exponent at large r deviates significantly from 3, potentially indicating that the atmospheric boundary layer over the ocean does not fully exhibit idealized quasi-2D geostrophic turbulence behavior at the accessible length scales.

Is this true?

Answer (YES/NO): NO